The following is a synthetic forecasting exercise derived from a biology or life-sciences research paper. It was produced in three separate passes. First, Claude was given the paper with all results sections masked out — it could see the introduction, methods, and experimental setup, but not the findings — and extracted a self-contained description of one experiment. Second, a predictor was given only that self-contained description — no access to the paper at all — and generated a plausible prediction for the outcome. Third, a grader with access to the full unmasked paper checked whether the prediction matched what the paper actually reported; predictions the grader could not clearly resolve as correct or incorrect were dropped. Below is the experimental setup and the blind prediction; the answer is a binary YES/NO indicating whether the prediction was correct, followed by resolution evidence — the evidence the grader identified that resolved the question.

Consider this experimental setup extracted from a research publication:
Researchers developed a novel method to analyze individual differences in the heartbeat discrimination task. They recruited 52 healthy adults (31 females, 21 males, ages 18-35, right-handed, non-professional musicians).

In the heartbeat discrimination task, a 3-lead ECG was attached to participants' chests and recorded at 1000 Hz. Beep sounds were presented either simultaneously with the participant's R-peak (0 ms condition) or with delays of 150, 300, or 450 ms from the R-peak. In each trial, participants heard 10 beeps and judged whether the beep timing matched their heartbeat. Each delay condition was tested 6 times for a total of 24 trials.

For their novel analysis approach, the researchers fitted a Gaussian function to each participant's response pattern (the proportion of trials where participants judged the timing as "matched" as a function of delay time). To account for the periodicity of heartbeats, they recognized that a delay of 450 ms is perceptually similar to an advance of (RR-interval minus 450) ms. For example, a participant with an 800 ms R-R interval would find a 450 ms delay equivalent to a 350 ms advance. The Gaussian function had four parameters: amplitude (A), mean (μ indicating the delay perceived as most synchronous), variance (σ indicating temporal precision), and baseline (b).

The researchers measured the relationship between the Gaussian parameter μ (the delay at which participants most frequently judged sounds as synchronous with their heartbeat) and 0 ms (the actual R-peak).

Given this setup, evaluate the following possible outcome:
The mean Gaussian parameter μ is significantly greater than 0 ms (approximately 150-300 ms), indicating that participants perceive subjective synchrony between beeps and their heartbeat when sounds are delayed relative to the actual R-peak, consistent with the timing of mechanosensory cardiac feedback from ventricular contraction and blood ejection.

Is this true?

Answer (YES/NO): YES